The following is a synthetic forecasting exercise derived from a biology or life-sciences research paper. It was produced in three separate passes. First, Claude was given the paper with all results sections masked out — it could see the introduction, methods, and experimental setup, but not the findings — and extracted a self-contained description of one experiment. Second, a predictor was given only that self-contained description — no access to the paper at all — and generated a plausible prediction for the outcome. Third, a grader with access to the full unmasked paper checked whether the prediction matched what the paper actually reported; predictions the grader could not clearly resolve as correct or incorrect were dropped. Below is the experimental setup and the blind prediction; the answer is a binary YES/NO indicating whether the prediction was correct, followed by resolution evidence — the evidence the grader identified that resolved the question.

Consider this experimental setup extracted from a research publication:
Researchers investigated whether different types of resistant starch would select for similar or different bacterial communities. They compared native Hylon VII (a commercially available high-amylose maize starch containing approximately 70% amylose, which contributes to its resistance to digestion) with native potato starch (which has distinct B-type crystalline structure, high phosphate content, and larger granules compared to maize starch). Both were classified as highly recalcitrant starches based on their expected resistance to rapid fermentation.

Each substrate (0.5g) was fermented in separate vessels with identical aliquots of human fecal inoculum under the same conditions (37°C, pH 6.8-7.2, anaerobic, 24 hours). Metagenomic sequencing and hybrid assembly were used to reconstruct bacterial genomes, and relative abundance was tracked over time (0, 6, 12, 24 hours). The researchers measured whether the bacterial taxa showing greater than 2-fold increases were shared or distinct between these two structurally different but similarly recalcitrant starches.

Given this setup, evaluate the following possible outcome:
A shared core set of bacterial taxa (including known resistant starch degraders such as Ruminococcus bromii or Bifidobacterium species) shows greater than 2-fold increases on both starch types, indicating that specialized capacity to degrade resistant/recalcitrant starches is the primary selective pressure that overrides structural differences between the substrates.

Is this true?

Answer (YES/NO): YES